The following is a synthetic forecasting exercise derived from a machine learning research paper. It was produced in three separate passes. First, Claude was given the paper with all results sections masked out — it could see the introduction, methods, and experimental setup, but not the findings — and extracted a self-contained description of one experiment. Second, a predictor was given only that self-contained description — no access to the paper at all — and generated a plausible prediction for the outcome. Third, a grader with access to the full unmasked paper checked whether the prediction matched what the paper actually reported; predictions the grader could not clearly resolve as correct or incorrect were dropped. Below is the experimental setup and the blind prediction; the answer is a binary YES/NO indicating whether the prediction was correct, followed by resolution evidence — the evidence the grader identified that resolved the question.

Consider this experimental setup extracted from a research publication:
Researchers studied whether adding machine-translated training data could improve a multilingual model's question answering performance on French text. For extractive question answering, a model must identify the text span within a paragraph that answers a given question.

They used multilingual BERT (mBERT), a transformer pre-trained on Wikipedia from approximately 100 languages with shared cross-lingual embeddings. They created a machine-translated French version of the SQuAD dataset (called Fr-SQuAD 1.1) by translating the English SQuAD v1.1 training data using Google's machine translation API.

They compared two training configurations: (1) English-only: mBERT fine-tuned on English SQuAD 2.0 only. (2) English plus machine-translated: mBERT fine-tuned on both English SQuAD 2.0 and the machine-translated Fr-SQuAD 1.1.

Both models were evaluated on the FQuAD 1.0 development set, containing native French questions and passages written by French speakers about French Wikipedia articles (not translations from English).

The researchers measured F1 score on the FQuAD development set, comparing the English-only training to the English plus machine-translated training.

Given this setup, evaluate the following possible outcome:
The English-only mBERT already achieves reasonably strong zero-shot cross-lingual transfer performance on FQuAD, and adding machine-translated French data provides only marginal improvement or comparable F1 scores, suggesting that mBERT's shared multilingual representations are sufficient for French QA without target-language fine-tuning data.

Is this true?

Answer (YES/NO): YES